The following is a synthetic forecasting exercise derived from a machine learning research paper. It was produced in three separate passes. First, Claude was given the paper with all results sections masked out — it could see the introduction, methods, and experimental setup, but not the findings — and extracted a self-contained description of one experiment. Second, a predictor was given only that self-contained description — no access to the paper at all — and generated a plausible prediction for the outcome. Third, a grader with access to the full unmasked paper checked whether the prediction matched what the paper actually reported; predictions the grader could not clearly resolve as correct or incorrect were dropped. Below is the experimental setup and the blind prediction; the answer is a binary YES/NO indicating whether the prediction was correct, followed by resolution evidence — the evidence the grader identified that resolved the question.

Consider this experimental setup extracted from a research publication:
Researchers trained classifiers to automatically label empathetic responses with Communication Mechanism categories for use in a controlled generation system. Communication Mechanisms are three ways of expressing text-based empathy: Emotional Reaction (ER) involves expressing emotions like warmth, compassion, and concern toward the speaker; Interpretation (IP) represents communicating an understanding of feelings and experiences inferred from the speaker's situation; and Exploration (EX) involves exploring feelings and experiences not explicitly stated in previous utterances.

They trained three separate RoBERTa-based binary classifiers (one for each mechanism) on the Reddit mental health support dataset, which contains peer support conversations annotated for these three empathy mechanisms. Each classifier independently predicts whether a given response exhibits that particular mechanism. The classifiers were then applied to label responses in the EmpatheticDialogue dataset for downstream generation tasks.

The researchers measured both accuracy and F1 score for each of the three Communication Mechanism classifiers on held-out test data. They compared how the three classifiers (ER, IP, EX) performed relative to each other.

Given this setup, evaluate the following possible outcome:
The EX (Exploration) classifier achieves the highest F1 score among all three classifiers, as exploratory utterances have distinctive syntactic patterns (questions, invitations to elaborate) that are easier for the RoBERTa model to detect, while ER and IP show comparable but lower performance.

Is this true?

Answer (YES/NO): NO